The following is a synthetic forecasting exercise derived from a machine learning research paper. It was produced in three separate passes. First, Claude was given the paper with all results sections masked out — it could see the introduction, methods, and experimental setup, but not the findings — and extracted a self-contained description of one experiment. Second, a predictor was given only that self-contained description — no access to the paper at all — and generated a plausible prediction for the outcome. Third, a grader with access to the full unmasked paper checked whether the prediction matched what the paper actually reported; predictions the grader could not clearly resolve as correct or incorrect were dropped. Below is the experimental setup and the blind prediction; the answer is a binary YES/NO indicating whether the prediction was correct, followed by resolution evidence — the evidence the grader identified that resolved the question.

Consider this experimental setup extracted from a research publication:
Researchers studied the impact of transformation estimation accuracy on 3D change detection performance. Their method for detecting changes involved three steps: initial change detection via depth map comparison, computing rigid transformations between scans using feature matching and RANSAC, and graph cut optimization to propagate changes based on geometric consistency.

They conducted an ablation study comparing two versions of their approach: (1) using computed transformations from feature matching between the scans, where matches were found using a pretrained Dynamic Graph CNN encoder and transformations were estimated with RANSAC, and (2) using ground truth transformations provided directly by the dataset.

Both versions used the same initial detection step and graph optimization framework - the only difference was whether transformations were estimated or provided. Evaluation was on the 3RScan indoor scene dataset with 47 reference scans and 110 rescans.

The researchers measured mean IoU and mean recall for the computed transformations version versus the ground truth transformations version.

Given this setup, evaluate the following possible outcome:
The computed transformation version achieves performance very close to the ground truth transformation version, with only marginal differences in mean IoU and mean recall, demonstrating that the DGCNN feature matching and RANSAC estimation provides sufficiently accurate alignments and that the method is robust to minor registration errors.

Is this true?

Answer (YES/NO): NO